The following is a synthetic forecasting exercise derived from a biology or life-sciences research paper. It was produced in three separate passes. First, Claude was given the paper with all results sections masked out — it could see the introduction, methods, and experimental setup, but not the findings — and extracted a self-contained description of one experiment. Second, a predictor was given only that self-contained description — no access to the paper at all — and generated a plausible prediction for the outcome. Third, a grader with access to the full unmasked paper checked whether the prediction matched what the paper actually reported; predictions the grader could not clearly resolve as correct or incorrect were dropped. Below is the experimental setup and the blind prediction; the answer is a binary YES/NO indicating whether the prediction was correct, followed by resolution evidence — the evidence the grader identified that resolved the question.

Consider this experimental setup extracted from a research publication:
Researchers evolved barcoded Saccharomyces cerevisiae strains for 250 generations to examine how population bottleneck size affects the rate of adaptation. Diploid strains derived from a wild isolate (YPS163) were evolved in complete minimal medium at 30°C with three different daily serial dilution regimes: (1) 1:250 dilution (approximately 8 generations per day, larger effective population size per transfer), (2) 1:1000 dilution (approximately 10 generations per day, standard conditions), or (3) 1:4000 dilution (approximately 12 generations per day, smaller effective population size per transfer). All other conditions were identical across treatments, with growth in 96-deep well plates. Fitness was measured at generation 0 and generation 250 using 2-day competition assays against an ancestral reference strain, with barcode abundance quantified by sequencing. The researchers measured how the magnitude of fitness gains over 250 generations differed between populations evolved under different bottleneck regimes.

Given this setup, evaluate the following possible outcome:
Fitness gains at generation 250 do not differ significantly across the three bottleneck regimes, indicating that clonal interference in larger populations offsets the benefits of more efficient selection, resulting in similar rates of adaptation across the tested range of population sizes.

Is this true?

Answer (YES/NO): NO